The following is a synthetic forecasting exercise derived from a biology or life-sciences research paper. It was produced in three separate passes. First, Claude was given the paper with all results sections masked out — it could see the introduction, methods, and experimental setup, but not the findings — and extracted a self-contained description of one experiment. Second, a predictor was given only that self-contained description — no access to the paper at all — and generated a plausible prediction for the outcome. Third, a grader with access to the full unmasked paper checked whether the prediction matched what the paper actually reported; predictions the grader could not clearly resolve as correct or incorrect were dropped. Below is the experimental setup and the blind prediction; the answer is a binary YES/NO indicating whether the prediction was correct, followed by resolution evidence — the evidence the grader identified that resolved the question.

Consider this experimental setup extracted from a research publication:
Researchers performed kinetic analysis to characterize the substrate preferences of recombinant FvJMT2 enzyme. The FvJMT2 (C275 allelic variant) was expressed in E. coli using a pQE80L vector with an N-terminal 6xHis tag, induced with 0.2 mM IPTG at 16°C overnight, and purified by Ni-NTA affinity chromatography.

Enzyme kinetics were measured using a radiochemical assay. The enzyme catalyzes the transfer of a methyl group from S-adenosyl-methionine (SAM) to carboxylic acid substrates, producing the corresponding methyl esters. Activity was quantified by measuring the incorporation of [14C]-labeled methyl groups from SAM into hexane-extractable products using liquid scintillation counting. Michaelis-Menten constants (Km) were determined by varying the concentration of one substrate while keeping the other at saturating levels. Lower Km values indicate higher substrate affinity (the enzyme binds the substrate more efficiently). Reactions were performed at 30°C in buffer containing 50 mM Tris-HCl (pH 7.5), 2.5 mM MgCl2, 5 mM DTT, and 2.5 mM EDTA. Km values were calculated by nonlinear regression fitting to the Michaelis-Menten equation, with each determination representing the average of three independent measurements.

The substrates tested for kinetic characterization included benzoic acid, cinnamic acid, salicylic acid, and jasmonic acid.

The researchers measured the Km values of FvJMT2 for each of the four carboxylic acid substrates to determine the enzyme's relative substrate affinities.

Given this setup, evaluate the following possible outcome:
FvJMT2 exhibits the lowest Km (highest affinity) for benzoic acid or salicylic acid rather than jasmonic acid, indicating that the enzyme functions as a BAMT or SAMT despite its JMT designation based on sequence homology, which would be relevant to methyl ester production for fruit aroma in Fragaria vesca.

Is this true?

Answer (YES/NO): NO